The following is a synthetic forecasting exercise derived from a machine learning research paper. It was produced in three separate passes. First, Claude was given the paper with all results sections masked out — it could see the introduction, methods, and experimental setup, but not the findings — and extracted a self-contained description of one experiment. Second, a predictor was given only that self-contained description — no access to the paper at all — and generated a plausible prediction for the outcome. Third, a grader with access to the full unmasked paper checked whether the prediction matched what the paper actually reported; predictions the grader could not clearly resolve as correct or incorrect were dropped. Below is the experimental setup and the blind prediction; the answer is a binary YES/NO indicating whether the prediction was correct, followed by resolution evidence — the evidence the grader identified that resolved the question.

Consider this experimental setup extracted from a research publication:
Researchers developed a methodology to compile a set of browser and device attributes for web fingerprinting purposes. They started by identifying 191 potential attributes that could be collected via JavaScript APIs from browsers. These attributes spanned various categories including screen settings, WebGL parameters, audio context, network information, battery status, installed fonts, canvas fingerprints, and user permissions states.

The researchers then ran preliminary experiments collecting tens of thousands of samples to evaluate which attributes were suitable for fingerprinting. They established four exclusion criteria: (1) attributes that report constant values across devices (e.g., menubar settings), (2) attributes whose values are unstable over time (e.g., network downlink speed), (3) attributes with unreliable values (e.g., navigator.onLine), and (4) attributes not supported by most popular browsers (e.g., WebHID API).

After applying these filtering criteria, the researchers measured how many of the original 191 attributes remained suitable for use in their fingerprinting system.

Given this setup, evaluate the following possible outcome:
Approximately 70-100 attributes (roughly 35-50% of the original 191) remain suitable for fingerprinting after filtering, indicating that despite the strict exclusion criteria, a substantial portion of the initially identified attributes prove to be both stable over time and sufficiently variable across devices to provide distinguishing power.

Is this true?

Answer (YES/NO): NO